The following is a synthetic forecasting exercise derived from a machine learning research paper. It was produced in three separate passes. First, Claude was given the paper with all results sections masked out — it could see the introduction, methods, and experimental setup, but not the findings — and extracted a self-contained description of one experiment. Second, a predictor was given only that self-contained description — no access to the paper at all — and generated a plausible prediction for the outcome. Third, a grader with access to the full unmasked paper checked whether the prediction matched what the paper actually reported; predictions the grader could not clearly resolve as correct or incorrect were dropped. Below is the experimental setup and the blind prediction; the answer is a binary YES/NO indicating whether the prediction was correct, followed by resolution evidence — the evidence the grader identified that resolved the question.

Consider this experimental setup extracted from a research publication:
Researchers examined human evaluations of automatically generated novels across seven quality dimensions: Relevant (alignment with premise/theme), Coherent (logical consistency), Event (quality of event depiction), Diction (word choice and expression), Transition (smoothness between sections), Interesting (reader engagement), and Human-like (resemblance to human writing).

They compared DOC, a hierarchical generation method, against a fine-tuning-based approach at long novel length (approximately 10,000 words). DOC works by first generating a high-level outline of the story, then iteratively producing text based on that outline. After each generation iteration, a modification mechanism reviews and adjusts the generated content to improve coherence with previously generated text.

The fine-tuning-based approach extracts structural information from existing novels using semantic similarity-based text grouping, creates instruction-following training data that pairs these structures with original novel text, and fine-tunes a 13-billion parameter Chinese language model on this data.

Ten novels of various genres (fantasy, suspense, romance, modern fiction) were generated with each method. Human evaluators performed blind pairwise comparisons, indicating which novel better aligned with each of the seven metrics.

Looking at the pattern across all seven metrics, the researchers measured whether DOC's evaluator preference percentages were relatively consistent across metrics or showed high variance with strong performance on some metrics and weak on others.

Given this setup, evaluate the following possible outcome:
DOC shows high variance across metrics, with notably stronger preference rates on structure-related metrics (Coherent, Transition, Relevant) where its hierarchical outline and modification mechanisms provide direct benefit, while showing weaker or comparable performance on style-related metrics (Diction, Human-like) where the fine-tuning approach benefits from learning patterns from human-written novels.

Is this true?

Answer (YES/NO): NO